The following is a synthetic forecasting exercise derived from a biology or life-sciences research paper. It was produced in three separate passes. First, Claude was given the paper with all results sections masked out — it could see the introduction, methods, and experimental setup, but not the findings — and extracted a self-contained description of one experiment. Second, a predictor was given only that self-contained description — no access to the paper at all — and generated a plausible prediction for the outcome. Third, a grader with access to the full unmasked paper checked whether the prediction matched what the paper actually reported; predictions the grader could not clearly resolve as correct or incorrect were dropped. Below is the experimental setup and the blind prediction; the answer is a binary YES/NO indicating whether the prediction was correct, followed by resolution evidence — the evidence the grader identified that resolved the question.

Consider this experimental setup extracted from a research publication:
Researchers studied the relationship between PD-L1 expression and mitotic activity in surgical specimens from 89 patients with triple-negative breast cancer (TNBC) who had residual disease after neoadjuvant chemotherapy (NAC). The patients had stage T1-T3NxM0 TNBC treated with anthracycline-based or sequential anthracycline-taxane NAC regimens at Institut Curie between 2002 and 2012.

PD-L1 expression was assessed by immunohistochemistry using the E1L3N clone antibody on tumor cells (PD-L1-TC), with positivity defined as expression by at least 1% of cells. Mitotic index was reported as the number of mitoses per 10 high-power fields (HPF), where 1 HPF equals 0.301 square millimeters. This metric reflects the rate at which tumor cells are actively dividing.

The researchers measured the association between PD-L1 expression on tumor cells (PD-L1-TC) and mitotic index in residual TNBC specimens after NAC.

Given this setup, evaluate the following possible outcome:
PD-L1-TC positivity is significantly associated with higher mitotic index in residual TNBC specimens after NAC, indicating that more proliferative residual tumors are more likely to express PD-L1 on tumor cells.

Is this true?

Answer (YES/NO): YES